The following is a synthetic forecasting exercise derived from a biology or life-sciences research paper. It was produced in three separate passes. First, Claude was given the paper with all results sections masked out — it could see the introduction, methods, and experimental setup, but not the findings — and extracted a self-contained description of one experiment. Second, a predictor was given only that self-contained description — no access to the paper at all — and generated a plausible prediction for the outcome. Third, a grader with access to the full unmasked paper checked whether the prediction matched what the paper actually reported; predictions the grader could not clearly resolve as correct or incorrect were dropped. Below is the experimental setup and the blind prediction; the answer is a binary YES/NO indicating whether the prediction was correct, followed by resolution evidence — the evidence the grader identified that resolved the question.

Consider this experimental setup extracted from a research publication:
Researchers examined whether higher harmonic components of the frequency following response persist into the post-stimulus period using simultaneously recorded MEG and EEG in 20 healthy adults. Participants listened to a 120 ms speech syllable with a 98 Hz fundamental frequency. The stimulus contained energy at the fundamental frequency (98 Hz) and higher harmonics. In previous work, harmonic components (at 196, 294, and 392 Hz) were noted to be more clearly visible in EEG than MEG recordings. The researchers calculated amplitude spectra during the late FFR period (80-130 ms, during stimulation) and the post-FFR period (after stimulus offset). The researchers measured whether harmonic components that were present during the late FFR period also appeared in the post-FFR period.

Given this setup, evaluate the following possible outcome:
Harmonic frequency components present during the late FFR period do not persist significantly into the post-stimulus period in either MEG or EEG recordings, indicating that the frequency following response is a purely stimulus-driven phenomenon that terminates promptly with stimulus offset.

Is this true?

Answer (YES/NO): NO